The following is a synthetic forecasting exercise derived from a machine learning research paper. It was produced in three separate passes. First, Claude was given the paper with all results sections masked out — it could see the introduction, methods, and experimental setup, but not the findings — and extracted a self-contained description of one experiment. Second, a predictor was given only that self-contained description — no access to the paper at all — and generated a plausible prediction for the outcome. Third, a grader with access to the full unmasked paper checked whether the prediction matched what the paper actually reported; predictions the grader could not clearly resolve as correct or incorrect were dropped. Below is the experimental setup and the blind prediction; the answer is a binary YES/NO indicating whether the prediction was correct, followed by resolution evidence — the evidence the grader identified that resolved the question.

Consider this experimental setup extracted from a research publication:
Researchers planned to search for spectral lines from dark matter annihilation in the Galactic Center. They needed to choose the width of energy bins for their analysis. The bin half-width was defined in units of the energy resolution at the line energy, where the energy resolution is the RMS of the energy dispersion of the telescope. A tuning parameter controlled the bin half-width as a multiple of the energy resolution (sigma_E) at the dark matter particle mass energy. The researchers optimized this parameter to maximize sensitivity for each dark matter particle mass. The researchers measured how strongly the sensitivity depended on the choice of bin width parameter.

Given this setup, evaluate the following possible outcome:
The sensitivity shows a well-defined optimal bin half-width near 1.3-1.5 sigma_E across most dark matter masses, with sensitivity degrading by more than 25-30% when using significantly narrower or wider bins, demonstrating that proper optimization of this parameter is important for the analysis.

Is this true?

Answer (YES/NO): NO